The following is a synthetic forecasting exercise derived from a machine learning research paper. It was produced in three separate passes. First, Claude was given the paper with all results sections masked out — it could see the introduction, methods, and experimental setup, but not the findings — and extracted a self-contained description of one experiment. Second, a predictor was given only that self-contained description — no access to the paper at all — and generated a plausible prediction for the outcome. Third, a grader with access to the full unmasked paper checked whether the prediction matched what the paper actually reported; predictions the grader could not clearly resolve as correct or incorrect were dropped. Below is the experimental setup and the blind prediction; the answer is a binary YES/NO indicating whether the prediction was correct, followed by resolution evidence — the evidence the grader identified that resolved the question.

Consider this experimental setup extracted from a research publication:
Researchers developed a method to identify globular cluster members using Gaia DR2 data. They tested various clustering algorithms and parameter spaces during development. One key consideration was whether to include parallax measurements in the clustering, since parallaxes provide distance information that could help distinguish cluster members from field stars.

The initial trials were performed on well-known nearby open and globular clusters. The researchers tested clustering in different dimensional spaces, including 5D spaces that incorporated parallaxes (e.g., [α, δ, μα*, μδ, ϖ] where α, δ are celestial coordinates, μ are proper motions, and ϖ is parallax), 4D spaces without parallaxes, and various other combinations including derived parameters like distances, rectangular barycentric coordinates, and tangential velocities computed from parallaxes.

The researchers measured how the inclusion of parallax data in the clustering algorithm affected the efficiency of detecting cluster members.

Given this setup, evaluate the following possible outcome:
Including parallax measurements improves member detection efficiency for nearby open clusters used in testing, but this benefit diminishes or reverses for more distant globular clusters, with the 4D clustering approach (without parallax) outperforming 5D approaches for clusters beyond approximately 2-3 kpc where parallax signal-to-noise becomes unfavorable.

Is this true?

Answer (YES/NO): NO